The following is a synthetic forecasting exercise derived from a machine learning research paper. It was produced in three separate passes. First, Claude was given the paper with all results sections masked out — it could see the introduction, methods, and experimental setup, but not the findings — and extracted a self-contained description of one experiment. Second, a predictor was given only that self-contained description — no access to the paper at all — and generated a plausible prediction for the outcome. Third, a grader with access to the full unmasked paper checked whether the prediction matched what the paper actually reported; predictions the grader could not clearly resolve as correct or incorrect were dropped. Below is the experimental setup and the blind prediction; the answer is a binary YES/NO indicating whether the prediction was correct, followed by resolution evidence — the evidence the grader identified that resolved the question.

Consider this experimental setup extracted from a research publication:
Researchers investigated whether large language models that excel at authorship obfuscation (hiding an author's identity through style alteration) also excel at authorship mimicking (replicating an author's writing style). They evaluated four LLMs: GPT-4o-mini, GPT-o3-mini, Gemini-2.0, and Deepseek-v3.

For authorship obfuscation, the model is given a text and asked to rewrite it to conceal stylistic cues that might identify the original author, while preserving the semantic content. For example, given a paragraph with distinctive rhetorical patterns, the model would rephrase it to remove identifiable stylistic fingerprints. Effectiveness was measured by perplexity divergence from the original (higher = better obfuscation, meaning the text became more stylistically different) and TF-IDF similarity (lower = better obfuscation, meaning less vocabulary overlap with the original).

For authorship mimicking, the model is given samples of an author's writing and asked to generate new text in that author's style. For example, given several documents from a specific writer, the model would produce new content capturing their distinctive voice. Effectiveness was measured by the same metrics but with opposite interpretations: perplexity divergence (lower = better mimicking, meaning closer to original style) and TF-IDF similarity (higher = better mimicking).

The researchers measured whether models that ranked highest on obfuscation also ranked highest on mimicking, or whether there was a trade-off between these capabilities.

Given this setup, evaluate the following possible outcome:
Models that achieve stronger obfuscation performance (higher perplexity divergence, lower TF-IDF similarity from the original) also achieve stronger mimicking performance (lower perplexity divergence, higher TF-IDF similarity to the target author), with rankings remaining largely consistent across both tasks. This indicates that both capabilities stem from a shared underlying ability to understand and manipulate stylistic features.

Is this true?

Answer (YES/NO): NO